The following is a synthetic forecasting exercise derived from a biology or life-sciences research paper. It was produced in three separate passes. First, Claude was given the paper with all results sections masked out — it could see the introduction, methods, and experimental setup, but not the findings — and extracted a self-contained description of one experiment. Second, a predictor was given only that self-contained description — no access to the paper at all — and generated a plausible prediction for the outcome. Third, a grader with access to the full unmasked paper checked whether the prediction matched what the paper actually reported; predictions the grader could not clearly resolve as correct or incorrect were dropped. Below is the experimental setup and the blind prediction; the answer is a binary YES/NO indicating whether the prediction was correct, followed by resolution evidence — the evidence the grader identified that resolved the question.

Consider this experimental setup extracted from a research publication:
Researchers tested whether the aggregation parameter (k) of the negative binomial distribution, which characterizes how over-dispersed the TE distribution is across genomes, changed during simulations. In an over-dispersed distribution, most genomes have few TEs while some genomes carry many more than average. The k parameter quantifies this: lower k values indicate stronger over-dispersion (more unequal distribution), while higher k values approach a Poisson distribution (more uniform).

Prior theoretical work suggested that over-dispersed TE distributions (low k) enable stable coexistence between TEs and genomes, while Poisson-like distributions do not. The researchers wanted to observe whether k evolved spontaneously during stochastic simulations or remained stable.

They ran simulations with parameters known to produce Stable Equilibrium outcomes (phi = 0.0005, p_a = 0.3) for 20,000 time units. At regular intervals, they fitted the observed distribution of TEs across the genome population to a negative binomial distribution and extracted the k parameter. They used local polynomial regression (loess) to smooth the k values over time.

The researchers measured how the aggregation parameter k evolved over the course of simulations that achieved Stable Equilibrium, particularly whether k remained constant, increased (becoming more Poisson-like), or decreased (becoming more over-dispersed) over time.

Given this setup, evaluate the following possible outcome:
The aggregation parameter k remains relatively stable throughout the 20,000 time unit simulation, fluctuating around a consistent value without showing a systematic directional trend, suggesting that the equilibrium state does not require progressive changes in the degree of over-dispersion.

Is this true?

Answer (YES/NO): YES